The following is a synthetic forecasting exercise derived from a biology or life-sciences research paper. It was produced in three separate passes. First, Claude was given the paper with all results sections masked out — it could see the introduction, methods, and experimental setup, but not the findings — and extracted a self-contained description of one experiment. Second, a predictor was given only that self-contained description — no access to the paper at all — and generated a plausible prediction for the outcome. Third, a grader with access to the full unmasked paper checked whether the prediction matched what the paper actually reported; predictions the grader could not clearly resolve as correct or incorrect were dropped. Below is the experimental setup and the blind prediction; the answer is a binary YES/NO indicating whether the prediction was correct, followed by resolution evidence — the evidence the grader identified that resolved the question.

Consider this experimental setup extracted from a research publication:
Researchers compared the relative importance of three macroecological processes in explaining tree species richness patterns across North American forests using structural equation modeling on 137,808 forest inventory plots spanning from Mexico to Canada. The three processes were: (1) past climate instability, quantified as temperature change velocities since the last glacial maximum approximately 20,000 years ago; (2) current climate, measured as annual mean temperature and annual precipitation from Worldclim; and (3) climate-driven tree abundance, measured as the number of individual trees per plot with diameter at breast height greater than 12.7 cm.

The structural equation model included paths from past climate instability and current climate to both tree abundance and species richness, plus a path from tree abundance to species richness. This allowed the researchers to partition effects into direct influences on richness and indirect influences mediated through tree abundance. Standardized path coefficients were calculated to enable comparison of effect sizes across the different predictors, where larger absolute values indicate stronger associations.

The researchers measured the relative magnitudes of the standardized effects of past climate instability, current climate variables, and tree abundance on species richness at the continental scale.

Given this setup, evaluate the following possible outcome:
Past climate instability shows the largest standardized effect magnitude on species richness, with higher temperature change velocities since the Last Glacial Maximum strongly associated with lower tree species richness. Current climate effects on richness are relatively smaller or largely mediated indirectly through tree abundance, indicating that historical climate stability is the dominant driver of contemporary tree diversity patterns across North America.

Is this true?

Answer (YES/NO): NO